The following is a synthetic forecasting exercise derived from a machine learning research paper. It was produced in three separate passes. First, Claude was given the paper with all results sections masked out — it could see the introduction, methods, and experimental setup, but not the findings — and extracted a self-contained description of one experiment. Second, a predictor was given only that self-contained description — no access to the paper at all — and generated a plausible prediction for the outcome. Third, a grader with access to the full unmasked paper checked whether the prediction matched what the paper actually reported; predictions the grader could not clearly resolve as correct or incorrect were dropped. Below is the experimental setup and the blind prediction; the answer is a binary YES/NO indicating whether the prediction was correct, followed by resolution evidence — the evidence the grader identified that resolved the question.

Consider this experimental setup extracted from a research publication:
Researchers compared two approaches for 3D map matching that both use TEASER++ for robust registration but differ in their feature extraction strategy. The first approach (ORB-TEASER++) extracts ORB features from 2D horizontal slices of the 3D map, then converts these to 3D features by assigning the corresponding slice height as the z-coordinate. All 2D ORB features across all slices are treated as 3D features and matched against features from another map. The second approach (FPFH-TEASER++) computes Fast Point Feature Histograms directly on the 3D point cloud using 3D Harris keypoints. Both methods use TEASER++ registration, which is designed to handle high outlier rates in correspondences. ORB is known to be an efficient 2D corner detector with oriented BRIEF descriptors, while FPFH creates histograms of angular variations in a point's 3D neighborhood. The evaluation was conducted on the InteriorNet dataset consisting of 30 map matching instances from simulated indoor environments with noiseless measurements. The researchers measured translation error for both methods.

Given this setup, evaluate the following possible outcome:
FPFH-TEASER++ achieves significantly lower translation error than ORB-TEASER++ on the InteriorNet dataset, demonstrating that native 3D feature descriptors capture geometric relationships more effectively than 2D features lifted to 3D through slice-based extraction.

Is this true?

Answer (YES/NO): NO